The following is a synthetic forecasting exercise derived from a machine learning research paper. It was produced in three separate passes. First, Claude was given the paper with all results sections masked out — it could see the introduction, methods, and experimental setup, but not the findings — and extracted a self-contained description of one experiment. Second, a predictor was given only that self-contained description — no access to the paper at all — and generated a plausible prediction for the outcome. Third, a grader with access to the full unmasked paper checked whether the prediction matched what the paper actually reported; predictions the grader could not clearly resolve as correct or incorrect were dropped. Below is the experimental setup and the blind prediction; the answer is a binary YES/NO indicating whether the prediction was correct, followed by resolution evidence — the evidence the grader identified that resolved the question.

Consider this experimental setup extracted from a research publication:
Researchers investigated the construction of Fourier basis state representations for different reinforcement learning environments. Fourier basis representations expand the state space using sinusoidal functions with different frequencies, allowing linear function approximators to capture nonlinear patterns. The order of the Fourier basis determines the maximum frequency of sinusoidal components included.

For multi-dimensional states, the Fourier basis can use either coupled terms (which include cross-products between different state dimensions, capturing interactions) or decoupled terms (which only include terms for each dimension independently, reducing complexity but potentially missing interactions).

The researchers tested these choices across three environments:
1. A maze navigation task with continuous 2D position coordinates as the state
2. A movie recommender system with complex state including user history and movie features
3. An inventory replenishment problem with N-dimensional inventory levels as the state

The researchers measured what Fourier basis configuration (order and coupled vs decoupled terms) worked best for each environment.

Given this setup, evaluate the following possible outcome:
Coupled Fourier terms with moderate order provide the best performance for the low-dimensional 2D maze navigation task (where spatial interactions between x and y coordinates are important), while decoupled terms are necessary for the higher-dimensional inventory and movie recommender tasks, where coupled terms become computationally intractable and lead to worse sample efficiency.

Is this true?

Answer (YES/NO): YES